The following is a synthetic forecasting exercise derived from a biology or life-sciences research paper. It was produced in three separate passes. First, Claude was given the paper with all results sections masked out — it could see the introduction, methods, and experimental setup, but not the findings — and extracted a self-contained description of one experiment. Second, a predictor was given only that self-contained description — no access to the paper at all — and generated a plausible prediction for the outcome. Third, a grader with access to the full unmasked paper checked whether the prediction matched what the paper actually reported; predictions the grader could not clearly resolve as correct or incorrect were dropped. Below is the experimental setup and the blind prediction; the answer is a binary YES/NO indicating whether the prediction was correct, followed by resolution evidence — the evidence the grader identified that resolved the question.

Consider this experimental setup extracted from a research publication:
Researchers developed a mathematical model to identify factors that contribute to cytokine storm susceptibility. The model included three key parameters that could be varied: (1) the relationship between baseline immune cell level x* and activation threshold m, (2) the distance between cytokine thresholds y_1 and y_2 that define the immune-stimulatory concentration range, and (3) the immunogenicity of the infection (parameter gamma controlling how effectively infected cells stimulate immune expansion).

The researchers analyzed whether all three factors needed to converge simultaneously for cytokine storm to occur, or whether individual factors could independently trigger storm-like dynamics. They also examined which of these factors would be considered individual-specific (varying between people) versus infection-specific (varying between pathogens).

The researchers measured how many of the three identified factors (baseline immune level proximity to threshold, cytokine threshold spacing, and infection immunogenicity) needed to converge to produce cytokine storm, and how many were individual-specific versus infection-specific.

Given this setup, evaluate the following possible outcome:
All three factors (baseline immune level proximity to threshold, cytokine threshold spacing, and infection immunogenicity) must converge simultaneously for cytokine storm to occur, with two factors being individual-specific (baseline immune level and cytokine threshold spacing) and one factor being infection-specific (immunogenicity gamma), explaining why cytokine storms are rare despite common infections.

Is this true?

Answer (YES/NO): YES